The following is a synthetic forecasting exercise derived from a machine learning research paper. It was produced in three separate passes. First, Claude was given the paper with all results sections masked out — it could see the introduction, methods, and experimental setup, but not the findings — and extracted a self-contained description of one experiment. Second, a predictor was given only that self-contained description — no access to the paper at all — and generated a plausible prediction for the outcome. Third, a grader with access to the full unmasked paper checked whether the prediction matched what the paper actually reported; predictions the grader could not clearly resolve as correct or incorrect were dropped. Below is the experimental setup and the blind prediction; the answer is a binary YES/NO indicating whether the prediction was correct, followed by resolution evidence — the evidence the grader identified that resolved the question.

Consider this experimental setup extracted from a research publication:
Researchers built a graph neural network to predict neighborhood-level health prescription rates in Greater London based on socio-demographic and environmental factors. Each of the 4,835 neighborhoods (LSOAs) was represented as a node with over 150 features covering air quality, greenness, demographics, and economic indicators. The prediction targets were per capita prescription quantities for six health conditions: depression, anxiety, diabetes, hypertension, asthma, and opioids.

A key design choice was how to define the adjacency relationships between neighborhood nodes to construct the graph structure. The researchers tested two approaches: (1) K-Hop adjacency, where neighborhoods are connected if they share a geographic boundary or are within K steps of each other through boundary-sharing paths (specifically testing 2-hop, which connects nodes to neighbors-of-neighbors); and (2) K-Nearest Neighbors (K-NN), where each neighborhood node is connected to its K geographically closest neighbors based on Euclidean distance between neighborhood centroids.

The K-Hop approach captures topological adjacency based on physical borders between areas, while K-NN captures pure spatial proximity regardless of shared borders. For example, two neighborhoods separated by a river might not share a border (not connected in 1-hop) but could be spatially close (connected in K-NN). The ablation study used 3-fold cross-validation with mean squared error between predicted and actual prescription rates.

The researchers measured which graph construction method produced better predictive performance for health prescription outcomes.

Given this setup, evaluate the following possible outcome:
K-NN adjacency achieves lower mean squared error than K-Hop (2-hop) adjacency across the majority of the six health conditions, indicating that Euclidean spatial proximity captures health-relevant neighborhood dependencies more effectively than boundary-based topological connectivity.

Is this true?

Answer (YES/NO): NO